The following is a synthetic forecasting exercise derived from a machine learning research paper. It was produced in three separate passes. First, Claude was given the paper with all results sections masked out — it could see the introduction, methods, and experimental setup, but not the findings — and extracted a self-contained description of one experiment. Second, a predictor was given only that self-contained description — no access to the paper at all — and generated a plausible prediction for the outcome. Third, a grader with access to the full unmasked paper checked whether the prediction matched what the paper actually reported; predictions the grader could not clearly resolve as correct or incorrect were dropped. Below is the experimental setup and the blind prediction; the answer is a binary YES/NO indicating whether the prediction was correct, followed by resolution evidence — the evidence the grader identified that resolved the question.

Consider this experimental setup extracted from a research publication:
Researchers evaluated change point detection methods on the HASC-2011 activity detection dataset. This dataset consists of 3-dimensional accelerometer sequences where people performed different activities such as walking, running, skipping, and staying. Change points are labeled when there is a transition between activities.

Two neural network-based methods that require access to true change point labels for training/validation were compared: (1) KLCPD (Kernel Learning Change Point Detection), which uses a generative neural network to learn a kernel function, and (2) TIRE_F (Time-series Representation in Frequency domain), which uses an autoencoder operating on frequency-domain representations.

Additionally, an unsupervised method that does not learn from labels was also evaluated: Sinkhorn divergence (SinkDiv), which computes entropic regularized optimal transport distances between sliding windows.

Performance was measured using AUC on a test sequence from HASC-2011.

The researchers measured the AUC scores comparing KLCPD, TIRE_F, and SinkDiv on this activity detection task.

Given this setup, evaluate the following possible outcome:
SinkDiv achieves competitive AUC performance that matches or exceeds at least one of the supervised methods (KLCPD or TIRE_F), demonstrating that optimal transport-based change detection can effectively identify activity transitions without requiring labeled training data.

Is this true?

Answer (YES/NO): YES